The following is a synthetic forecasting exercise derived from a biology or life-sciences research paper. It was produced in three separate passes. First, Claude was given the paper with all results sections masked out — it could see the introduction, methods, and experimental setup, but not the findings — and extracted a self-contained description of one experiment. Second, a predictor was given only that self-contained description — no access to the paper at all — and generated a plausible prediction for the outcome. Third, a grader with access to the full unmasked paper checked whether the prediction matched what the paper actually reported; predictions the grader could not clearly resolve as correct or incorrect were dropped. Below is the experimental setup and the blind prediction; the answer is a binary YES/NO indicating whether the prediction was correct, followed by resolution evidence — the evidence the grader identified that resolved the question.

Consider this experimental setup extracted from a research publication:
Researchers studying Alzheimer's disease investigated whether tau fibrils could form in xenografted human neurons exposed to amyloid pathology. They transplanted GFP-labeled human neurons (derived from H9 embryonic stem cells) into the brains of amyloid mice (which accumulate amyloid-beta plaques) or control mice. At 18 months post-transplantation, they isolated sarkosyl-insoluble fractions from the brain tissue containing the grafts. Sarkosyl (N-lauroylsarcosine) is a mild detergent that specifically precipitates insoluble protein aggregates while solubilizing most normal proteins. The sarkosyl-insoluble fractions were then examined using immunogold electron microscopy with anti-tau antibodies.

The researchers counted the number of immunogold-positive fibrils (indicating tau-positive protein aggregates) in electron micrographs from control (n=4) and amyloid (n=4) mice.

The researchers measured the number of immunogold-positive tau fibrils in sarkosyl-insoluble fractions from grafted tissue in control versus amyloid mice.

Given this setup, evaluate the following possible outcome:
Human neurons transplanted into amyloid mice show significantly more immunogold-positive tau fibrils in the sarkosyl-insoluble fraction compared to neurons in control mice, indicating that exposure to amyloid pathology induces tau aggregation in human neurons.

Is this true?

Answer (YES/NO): YES